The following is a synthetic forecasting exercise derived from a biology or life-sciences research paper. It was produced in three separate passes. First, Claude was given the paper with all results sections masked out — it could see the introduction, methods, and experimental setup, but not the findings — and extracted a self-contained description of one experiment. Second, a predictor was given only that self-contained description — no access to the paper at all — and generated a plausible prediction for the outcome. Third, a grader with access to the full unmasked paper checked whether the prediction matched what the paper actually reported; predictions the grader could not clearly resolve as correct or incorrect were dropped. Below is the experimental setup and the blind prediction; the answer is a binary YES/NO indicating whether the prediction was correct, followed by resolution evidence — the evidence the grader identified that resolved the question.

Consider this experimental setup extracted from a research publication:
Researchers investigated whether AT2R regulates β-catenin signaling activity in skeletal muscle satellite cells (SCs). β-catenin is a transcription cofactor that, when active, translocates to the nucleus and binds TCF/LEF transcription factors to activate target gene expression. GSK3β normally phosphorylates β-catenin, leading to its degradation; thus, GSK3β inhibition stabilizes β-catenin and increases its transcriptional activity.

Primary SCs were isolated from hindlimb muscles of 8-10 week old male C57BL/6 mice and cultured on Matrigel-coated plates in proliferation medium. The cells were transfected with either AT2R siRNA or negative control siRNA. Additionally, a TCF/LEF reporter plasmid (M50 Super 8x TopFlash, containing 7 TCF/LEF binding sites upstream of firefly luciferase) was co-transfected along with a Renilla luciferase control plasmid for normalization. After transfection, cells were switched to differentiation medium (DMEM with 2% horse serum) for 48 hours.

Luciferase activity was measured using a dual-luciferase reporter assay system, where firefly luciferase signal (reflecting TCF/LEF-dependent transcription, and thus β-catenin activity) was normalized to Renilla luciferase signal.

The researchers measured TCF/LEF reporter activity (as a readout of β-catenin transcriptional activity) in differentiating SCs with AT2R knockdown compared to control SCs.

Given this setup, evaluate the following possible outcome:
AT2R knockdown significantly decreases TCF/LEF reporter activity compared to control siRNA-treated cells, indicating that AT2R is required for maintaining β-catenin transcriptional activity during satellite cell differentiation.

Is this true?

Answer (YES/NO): YES